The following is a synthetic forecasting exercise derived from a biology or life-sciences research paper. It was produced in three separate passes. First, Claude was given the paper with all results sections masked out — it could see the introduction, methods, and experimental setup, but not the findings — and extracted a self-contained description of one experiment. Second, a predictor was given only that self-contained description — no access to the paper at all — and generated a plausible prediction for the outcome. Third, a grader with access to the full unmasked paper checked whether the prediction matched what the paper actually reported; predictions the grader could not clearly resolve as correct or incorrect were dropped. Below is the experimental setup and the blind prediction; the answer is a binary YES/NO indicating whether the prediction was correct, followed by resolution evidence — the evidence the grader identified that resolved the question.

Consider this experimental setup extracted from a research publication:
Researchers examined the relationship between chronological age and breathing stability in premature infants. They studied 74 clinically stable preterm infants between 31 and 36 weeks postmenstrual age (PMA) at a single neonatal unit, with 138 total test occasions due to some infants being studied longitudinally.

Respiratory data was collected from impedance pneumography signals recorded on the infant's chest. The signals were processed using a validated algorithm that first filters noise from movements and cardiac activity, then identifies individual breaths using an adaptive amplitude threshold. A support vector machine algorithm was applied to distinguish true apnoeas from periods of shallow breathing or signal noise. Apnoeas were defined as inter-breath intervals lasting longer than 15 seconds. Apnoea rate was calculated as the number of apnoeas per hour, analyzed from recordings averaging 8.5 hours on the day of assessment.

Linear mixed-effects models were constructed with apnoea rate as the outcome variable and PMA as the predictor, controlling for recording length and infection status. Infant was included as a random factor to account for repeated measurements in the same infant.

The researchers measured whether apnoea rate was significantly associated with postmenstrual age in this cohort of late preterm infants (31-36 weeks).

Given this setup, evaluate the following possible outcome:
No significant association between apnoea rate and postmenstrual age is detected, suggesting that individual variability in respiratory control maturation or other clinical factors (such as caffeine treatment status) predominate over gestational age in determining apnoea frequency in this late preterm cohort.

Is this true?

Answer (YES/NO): YES